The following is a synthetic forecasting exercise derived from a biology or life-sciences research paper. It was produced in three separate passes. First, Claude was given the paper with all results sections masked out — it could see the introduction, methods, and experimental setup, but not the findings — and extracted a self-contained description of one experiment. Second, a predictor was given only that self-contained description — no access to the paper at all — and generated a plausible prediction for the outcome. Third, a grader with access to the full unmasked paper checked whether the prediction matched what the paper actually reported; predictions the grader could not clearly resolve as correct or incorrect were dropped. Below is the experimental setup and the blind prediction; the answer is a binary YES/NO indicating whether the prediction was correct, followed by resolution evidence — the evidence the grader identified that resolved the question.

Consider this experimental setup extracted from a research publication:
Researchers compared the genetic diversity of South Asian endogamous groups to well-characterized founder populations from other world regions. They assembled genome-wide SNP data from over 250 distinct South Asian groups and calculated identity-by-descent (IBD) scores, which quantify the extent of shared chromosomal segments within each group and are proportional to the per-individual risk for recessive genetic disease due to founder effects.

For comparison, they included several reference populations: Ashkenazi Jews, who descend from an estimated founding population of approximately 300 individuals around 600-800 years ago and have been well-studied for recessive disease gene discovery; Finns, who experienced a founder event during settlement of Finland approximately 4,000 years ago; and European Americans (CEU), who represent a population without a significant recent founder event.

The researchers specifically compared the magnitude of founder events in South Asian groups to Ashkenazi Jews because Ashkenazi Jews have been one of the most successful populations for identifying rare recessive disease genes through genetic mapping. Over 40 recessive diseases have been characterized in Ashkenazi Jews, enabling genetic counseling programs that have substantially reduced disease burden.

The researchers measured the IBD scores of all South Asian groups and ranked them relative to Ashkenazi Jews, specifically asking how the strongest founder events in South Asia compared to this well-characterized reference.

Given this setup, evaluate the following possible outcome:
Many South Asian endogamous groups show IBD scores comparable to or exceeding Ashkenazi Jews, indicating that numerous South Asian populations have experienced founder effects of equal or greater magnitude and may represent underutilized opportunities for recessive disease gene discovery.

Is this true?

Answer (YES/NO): YES